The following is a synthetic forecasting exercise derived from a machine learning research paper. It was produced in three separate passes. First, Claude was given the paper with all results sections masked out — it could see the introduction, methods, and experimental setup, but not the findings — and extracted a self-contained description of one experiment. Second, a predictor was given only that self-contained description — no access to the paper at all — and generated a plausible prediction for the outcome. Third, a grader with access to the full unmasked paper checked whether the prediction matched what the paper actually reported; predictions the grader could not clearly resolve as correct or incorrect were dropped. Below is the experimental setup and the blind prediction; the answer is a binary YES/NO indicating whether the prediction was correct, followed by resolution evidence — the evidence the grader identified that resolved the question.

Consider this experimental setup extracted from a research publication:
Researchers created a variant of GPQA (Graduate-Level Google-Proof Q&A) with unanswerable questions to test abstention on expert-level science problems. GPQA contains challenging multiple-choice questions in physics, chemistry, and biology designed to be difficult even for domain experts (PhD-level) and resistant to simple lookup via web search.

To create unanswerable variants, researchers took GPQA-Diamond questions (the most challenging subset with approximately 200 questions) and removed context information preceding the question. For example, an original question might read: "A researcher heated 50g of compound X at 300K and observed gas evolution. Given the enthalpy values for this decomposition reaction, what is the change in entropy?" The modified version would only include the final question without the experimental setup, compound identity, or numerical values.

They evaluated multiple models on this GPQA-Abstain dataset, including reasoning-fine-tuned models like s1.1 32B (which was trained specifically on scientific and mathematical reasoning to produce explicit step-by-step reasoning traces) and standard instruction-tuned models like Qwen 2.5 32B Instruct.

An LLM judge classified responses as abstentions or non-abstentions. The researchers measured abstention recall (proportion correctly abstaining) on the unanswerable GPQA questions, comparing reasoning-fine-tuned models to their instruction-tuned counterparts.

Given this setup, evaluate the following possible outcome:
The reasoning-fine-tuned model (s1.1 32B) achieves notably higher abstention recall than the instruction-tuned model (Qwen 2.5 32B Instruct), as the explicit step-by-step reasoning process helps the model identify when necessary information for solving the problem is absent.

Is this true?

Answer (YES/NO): NO